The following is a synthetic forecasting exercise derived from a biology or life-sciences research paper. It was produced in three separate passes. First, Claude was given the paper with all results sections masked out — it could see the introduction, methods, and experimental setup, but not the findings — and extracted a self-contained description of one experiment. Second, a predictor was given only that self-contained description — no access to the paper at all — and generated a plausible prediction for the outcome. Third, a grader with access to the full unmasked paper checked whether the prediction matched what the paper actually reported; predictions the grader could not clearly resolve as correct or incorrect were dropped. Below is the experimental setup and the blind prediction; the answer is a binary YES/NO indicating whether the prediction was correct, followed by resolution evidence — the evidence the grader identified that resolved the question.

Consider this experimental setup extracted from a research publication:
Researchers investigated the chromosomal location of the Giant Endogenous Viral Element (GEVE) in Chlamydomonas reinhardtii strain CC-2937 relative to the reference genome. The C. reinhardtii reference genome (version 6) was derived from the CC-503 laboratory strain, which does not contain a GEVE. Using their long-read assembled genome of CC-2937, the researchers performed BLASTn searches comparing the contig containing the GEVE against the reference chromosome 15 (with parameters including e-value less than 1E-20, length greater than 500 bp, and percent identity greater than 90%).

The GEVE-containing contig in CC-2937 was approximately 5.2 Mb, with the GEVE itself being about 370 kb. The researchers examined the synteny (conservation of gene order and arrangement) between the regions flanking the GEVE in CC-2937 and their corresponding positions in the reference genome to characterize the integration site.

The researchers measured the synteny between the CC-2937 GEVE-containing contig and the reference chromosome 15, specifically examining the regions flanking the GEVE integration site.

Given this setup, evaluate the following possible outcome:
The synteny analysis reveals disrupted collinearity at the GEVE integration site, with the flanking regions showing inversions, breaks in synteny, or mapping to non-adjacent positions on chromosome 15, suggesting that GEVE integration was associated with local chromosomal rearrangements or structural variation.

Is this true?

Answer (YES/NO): NO